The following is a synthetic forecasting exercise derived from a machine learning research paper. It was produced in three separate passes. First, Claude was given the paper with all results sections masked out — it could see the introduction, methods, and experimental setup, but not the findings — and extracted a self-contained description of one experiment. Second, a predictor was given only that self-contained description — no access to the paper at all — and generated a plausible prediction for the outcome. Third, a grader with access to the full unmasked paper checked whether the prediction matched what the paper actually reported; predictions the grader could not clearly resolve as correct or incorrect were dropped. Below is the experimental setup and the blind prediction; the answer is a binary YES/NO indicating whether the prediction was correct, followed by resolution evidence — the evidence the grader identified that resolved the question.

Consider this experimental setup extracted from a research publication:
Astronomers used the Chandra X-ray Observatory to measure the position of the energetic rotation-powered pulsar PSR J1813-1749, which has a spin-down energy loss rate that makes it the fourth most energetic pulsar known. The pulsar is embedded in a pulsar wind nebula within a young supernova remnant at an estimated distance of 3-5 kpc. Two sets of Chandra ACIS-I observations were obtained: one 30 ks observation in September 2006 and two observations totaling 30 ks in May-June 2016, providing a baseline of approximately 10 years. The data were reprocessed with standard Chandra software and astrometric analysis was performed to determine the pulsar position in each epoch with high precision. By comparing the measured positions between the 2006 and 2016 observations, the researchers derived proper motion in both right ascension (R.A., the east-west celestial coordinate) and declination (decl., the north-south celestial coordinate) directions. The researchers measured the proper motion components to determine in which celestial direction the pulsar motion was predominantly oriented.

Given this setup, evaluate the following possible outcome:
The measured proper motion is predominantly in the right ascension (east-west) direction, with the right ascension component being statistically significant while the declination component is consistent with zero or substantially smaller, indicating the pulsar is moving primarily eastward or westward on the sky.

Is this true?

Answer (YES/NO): YES